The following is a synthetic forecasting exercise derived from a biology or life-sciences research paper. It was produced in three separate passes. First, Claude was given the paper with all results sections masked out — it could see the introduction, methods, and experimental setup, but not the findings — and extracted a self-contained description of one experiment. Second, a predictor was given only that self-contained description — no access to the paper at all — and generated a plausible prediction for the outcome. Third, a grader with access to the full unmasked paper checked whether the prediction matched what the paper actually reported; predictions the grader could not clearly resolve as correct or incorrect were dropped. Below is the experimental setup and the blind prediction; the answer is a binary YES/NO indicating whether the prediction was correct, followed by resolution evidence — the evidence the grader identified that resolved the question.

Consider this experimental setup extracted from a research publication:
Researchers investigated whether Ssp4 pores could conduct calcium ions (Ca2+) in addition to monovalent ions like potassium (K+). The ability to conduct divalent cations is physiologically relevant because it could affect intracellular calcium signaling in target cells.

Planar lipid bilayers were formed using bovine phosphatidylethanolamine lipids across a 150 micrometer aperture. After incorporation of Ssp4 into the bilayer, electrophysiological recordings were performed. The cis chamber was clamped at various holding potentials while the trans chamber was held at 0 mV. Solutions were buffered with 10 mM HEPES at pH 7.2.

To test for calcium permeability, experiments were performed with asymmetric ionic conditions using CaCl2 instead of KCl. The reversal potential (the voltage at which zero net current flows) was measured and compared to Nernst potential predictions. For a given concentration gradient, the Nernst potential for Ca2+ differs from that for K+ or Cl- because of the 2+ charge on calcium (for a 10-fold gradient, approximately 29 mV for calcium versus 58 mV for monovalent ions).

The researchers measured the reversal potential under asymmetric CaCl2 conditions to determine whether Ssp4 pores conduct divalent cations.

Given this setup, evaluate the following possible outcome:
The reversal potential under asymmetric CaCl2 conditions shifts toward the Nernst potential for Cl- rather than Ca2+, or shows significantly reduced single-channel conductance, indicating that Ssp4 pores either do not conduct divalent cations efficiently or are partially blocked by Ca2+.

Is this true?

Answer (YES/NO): NO